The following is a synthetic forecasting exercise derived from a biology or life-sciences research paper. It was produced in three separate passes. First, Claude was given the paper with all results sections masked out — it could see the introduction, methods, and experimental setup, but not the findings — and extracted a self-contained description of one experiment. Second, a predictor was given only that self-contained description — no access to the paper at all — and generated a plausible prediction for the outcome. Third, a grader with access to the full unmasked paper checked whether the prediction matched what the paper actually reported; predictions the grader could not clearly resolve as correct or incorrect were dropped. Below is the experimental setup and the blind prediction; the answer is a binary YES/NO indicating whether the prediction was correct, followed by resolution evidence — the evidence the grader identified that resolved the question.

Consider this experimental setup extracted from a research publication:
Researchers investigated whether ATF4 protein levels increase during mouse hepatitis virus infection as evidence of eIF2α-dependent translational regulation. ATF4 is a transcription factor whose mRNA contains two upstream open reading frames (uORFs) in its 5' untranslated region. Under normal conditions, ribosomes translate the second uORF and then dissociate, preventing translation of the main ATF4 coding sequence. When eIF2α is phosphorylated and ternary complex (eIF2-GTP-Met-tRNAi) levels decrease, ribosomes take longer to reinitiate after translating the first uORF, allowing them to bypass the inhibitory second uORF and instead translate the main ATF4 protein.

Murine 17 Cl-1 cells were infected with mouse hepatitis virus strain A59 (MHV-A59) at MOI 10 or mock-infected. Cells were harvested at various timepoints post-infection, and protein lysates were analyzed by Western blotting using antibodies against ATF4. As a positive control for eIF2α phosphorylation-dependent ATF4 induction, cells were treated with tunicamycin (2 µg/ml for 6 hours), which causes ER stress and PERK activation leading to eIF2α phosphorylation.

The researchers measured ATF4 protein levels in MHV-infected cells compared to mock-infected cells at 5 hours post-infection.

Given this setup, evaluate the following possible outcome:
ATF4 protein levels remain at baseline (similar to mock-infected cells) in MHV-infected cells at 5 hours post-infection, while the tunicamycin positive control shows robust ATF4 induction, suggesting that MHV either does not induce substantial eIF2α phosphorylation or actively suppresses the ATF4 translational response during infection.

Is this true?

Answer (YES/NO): NO